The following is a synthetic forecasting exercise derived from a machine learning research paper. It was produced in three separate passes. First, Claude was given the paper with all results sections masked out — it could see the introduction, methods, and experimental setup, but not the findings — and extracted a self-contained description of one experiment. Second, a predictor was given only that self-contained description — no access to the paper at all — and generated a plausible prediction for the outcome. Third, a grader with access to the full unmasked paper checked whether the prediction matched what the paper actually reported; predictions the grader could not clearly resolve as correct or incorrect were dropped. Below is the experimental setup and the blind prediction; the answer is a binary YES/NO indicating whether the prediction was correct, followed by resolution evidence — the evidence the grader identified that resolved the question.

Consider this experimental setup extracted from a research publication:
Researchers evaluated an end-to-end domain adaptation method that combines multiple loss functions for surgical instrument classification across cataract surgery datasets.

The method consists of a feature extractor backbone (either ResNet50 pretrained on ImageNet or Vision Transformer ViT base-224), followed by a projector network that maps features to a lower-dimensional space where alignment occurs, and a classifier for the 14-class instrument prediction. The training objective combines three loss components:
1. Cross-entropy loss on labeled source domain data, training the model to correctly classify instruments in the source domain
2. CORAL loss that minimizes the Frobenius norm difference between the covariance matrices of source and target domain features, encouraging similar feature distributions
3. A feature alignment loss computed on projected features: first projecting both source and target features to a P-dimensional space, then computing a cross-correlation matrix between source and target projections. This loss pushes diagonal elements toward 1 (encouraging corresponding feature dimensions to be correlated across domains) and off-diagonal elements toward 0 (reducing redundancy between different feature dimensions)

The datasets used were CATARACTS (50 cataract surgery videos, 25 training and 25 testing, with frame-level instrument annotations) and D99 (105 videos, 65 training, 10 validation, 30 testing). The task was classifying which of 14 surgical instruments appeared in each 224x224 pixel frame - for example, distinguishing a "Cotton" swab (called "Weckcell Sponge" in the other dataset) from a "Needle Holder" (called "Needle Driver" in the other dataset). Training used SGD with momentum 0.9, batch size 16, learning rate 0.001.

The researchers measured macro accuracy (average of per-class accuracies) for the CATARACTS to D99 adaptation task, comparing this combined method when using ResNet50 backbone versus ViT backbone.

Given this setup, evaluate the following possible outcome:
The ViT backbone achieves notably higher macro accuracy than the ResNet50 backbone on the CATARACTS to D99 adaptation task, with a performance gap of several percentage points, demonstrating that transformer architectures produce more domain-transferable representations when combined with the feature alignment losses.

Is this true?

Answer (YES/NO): NO